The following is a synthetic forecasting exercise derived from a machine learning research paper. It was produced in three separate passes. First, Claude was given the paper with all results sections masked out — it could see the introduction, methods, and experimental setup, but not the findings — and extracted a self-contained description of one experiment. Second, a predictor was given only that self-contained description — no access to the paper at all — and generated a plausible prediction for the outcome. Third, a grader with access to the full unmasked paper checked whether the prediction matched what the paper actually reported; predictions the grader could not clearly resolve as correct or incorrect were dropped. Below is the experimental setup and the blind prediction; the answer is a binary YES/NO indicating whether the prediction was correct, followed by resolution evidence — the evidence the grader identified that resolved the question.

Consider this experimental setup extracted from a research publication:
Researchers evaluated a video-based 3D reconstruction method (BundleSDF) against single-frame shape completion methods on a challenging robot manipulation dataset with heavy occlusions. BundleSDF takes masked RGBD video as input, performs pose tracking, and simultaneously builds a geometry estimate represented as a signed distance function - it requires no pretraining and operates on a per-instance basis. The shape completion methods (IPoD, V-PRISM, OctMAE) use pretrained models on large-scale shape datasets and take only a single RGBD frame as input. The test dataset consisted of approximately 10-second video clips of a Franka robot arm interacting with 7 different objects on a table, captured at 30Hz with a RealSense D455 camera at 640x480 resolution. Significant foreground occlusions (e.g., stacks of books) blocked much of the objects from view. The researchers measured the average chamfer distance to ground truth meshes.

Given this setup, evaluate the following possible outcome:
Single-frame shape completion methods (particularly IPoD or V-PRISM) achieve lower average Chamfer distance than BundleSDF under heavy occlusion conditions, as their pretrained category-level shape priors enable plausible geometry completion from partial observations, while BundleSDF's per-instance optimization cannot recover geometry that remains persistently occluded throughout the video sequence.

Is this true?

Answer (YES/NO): YES